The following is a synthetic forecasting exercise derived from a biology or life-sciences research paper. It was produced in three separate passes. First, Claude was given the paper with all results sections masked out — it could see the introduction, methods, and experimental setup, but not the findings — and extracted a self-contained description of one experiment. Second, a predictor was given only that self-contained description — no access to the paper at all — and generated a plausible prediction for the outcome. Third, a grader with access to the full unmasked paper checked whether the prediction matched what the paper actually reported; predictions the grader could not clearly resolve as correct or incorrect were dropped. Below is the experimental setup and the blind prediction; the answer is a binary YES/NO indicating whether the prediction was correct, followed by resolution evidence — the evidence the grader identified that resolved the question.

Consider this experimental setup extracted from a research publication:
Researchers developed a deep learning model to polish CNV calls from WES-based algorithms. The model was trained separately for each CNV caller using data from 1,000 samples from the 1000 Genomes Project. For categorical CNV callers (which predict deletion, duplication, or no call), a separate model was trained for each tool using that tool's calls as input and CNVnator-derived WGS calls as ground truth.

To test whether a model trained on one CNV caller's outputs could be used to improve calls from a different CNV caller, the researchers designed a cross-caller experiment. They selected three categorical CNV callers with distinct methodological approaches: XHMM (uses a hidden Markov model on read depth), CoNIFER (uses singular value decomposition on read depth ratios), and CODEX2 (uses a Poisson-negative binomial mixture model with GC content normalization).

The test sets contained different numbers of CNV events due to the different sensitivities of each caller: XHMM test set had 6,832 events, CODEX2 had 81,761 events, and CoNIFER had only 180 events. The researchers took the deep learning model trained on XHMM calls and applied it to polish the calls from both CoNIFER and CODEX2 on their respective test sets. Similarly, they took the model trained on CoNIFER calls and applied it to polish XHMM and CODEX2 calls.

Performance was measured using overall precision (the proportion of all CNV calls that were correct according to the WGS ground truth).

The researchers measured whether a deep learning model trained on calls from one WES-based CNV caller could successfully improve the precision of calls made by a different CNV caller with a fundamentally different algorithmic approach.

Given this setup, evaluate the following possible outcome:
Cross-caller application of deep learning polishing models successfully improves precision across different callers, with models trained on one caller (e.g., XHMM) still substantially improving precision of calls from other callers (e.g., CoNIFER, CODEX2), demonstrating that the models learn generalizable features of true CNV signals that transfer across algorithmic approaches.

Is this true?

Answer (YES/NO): NO